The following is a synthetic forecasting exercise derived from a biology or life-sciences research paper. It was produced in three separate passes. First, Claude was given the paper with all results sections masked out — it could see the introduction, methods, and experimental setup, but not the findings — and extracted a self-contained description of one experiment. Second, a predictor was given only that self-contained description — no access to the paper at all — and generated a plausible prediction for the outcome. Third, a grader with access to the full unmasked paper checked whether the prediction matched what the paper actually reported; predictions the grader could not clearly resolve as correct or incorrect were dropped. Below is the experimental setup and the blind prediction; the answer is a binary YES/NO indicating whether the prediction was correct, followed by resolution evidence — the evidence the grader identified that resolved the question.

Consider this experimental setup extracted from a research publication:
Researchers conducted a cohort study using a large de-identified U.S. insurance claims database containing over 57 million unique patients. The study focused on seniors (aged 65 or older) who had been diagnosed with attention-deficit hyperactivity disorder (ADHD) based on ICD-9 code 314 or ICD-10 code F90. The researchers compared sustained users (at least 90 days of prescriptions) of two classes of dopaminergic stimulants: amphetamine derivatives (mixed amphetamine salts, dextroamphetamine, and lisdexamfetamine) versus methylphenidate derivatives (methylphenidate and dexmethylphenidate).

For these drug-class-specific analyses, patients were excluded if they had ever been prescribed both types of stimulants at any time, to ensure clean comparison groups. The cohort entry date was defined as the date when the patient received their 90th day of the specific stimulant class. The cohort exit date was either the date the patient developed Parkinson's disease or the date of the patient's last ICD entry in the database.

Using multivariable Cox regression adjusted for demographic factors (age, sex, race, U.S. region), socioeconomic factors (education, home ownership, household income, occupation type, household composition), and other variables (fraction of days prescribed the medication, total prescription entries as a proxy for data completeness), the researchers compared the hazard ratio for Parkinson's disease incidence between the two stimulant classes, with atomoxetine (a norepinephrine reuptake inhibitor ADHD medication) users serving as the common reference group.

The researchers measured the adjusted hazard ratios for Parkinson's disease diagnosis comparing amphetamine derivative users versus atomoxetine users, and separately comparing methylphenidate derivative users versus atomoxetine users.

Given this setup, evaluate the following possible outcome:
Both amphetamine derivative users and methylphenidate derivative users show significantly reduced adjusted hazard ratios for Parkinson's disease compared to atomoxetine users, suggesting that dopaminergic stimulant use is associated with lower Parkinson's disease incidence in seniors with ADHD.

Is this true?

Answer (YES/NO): NO